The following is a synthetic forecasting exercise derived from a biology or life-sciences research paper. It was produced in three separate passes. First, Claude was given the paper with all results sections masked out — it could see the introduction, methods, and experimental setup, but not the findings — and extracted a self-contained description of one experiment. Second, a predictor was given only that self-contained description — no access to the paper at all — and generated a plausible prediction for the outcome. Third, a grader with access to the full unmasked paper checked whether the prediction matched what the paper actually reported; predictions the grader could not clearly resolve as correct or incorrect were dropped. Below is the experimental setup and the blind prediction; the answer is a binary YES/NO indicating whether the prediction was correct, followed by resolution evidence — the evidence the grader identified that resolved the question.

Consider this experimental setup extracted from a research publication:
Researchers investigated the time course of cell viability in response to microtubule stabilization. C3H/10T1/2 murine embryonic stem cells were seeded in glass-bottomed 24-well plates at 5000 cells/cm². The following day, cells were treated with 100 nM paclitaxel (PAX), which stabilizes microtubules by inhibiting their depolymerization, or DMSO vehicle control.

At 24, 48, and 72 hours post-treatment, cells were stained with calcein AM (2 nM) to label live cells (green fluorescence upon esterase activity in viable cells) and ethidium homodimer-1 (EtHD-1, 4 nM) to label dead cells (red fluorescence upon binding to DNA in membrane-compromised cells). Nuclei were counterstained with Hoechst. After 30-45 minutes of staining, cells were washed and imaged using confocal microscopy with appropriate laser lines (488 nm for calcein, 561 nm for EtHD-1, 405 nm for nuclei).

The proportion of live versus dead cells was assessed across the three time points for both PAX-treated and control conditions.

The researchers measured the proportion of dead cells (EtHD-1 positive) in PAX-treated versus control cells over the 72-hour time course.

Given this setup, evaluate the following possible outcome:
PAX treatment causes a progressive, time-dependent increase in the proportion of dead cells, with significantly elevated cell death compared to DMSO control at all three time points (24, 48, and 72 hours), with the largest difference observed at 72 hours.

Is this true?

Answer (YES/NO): NO